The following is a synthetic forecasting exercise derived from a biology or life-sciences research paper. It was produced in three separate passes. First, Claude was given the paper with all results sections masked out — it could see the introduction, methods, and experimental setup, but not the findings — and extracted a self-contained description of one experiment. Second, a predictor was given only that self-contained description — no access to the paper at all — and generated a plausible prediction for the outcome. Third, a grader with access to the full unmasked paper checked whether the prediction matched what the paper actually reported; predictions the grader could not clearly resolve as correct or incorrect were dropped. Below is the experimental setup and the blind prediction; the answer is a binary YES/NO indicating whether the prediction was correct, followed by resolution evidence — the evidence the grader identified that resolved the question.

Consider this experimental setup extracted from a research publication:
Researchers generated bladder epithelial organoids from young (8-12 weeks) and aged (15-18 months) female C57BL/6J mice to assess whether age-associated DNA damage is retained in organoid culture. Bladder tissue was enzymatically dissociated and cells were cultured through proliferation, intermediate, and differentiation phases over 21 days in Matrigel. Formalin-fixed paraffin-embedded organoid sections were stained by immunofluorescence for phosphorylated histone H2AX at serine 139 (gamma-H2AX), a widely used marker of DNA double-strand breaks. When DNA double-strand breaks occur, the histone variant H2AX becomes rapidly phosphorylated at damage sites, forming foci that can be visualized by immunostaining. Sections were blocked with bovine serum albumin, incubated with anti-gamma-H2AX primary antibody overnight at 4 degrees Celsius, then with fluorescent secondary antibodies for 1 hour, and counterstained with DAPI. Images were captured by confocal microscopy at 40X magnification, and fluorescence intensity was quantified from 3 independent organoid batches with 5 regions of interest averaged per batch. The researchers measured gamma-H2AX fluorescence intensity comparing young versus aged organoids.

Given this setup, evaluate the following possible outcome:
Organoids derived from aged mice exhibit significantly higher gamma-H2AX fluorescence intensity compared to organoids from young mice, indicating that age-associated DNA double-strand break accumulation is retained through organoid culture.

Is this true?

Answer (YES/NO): YES